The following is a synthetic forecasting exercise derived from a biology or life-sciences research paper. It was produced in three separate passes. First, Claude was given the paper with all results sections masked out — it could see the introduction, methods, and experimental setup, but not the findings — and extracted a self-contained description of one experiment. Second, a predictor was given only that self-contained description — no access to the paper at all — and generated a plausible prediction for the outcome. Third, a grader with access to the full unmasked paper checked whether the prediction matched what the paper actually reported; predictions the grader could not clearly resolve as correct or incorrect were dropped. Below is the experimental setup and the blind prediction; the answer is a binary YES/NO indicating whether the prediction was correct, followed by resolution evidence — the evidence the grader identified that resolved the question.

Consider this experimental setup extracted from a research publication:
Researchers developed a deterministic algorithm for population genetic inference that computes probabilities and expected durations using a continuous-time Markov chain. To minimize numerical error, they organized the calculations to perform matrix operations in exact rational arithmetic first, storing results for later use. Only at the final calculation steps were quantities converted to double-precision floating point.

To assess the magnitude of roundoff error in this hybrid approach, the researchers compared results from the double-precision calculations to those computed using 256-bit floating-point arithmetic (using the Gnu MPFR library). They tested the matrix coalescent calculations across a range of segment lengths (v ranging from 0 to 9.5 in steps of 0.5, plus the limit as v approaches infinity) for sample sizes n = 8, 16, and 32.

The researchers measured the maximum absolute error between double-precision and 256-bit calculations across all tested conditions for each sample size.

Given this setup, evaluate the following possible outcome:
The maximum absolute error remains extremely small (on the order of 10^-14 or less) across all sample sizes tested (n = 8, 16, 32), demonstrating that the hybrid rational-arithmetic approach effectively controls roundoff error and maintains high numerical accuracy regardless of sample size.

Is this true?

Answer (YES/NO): NO